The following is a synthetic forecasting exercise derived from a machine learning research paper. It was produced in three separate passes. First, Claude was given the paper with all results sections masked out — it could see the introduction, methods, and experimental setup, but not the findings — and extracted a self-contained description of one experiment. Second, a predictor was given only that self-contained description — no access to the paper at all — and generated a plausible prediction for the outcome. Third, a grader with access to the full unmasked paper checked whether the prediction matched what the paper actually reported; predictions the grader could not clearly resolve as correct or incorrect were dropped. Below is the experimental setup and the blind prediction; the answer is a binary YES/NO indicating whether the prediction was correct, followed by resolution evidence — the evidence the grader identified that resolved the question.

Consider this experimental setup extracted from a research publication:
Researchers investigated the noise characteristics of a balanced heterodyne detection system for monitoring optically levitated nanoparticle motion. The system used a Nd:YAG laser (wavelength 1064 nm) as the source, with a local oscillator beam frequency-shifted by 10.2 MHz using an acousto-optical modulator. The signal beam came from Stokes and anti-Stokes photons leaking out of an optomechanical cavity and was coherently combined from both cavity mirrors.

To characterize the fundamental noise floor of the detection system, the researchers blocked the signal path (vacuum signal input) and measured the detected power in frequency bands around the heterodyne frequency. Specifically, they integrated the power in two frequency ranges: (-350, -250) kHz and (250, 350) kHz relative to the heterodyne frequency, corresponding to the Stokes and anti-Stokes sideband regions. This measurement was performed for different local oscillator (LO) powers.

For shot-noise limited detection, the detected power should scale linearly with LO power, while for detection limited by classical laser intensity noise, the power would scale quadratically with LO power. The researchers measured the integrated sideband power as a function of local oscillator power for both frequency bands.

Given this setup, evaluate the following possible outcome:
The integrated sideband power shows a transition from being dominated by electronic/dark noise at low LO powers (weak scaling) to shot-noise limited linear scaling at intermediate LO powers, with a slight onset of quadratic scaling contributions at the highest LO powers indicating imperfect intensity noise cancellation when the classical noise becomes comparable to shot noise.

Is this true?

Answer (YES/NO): NO